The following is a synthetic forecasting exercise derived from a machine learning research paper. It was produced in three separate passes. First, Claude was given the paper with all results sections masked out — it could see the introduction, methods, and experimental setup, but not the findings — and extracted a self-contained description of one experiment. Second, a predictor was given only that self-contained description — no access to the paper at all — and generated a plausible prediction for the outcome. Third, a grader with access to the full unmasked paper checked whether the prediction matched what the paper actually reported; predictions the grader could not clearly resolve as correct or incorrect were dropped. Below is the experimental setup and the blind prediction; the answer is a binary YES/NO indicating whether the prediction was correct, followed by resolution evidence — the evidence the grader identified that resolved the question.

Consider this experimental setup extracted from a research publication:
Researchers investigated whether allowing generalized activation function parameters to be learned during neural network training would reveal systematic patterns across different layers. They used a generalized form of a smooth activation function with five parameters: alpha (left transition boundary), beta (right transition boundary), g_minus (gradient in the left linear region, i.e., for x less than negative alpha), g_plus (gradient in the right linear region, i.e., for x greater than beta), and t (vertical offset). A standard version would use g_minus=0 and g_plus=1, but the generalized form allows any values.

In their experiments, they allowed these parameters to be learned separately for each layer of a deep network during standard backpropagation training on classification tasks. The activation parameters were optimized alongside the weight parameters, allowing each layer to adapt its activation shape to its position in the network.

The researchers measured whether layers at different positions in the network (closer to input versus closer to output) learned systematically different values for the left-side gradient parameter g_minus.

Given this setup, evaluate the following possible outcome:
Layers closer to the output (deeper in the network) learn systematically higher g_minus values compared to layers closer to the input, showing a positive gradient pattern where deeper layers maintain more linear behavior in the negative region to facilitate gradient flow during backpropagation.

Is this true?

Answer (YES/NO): NO